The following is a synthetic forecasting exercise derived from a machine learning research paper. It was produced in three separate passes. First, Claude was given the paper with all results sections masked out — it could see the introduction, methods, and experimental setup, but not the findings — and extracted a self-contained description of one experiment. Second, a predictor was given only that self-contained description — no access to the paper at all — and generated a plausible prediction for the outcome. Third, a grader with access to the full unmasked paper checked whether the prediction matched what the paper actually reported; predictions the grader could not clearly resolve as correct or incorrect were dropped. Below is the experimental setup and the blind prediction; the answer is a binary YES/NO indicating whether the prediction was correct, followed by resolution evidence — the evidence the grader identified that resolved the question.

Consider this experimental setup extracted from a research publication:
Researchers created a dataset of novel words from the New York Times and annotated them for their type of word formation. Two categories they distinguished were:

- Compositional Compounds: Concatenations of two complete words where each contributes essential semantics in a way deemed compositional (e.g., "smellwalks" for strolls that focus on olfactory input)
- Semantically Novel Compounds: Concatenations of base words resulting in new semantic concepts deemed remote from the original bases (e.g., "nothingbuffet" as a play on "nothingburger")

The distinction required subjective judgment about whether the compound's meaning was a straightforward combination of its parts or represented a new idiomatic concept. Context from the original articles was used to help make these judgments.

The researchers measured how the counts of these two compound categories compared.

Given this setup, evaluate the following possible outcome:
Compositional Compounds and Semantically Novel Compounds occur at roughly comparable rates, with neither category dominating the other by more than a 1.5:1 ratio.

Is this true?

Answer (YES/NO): NO